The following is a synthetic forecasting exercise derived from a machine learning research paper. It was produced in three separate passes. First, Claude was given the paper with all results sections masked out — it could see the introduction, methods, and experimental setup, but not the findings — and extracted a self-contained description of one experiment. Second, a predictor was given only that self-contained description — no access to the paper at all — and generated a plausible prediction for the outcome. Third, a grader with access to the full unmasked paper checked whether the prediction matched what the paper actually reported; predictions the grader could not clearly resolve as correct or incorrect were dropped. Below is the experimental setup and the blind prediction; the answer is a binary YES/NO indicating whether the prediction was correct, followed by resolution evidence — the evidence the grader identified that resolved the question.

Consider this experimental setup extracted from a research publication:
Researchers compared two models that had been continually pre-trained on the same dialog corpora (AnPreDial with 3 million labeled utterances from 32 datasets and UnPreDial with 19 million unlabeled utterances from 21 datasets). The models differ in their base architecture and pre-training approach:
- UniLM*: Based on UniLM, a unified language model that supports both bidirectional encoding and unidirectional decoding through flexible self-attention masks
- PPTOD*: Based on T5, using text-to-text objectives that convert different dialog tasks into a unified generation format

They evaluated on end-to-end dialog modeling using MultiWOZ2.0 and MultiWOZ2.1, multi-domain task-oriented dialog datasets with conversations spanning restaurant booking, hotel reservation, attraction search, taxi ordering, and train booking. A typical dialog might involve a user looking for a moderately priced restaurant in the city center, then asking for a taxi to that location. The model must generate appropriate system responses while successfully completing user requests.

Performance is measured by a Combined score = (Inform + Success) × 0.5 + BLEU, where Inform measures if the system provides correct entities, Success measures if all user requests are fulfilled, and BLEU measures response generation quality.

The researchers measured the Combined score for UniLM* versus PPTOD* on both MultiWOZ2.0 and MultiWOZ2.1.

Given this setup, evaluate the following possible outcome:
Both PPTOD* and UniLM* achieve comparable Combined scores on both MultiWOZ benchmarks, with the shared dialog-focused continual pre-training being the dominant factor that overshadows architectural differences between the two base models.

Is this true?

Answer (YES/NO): NO